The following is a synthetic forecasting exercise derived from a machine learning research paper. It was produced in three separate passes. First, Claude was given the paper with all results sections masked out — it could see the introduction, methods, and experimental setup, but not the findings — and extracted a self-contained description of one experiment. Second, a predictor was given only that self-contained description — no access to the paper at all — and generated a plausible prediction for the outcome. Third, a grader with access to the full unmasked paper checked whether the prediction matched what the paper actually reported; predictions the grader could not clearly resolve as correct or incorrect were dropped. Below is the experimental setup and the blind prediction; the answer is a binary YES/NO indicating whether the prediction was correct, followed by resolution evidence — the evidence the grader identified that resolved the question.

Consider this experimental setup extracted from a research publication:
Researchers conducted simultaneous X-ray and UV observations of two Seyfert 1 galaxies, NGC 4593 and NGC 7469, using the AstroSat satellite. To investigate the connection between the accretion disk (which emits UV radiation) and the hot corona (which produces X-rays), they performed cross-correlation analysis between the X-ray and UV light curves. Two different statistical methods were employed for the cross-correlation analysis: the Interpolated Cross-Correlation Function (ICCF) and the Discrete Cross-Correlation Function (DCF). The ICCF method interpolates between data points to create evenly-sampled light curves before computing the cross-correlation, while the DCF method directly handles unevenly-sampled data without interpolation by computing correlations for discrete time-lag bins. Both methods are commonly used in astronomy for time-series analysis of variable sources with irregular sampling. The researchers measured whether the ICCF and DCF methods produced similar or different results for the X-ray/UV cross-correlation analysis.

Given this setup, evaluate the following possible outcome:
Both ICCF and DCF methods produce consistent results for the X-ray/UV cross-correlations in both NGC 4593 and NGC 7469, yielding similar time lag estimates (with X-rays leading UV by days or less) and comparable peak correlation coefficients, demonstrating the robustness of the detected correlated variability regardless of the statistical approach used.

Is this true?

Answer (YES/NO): NO